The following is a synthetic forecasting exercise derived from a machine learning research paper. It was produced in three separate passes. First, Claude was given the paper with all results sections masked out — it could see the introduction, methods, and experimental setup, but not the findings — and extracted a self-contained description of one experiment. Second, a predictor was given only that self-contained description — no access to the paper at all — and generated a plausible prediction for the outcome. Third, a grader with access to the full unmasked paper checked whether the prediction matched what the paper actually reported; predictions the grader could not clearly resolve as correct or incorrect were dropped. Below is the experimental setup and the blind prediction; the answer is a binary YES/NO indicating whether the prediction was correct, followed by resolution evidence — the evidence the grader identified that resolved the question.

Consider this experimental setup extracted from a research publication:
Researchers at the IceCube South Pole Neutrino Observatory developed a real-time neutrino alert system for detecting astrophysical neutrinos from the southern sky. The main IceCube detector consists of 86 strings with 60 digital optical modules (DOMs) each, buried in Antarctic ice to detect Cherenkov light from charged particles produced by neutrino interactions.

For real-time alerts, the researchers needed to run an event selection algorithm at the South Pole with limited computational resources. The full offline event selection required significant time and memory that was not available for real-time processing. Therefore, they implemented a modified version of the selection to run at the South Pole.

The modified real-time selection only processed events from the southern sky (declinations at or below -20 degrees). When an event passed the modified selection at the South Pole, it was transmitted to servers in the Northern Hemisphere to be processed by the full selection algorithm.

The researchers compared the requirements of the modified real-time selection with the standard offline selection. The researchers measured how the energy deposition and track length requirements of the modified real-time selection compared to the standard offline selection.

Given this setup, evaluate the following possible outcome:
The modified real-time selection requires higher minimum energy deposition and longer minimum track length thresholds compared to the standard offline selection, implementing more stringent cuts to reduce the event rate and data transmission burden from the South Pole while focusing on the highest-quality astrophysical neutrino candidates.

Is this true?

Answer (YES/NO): YES